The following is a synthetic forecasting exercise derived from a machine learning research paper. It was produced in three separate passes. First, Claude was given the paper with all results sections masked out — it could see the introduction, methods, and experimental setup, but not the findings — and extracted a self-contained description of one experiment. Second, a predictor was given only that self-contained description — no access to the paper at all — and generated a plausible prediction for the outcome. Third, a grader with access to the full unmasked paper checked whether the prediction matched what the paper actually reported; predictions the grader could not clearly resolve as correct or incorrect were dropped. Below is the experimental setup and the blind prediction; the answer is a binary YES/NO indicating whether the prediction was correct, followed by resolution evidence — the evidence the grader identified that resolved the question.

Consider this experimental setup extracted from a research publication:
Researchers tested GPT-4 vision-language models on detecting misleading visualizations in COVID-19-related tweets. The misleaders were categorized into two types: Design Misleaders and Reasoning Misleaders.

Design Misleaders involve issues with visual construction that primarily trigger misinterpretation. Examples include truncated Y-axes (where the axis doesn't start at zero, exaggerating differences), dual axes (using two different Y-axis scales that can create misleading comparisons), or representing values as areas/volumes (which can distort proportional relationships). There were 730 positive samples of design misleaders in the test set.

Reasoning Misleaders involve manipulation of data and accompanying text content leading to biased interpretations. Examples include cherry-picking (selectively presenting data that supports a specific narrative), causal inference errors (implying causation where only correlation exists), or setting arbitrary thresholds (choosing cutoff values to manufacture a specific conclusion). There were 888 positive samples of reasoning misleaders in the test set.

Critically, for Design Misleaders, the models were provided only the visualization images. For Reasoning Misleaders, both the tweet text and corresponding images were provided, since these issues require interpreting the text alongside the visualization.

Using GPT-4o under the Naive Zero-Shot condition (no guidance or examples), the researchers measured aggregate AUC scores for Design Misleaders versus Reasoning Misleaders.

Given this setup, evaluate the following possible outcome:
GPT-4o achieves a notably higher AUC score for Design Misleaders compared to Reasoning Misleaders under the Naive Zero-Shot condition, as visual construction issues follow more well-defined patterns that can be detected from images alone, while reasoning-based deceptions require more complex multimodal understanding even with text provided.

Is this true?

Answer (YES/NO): YES